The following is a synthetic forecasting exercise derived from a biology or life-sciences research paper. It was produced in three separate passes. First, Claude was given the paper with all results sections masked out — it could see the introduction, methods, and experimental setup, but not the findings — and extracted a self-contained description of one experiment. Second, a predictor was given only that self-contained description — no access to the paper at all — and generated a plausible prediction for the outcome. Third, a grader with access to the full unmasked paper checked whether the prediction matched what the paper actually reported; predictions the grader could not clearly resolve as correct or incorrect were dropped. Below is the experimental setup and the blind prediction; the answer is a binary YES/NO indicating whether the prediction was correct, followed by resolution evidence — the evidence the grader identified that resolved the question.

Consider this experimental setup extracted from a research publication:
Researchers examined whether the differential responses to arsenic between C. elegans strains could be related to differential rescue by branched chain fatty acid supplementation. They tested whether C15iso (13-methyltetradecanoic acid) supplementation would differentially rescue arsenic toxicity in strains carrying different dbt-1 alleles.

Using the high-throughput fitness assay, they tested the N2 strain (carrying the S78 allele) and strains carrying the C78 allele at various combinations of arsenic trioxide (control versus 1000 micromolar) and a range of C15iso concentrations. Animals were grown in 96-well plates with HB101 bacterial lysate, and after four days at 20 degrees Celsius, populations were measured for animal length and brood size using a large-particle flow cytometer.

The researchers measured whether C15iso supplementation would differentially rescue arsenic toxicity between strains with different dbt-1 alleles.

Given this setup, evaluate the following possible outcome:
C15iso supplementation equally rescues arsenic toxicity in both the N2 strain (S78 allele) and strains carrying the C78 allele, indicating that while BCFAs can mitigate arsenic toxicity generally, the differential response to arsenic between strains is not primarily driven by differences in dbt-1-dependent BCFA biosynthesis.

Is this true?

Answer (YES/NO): NO